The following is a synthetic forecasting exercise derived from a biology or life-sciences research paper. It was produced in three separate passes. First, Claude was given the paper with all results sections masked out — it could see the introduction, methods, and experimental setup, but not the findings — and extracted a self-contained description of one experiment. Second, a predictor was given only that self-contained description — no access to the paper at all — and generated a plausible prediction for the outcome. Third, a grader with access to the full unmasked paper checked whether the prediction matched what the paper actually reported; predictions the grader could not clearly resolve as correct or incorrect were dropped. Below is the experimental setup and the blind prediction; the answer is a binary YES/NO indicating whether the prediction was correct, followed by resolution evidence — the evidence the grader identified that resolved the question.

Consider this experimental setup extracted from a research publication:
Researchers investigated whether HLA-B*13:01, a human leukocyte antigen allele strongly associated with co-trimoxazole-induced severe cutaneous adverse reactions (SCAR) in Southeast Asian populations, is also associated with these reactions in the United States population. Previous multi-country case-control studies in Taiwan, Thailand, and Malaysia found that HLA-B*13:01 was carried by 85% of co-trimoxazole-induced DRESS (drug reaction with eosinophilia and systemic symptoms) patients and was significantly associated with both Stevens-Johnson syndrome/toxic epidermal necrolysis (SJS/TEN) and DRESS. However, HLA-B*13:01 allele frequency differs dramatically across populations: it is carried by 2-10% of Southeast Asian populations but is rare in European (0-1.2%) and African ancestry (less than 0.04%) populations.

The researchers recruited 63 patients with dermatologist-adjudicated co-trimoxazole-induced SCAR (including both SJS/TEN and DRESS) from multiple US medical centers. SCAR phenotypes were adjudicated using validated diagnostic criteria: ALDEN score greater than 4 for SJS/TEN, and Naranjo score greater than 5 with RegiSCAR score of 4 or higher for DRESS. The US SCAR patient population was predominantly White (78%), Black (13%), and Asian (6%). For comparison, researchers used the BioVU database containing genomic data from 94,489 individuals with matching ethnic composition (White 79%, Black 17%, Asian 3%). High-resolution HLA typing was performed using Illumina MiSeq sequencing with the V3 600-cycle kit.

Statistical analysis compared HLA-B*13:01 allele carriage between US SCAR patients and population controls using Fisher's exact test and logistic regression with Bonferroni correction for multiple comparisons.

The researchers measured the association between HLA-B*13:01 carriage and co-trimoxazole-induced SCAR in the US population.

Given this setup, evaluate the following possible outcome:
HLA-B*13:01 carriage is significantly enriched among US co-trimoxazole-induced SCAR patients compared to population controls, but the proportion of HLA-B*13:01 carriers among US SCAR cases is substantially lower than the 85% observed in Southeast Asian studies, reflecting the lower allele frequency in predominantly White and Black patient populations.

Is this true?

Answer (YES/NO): NO